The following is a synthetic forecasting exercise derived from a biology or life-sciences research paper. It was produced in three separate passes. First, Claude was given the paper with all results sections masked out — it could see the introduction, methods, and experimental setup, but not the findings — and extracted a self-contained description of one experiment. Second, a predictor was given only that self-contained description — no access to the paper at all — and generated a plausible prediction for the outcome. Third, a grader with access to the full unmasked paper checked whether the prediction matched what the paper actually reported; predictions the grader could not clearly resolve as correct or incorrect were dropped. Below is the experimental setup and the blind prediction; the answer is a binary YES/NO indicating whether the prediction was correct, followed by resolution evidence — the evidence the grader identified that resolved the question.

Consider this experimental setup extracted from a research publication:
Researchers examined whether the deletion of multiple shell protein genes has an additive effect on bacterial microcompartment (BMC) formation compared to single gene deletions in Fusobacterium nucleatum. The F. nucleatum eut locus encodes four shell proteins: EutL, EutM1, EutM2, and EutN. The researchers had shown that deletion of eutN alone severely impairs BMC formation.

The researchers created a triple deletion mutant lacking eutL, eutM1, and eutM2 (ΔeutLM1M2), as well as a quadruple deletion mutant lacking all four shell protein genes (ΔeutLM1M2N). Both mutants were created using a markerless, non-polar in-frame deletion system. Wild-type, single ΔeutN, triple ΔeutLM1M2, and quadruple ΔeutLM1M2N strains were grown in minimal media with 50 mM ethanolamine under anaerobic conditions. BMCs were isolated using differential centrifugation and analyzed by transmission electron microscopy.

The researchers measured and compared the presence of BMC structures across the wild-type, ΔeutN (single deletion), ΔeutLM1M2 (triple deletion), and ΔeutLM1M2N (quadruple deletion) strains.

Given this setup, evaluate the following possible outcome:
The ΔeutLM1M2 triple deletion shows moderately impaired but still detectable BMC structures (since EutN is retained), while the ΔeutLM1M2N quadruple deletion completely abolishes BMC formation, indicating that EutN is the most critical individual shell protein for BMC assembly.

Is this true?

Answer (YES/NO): NO